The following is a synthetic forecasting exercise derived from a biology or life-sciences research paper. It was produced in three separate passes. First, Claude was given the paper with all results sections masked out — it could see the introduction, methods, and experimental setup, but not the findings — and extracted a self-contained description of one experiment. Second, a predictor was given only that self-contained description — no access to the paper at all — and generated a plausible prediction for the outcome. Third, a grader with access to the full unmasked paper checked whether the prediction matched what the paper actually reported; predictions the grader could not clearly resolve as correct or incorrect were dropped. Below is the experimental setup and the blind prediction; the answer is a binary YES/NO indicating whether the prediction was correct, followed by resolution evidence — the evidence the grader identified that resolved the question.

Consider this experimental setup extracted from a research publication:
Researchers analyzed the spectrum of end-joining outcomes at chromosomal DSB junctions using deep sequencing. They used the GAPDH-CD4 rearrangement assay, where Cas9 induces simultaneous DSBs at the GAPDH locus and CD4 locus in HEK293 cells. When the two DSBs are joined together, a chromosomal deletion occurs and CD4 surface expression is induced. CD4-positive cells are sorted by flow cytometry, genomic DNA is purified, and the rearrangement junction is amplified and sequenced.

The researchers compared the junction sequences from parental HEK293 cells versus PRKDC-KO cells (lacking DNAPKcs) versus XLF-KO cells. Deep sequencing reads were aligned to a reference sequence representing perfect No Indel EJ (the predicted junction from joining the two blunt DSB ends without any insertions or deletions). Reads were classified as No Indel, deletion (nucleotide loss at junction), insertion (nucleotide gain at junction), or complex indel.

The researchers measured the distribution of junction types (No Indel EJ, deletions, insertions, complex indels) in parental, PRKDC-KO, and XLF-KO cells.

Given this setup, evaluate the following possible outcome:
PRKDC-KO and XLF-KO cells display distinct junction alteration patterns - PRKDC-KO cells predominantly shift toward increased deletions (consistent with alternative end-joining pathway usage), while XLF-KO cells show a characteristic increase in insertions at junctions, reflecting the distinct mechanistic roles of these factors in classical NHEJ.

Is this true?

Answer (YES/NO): NO